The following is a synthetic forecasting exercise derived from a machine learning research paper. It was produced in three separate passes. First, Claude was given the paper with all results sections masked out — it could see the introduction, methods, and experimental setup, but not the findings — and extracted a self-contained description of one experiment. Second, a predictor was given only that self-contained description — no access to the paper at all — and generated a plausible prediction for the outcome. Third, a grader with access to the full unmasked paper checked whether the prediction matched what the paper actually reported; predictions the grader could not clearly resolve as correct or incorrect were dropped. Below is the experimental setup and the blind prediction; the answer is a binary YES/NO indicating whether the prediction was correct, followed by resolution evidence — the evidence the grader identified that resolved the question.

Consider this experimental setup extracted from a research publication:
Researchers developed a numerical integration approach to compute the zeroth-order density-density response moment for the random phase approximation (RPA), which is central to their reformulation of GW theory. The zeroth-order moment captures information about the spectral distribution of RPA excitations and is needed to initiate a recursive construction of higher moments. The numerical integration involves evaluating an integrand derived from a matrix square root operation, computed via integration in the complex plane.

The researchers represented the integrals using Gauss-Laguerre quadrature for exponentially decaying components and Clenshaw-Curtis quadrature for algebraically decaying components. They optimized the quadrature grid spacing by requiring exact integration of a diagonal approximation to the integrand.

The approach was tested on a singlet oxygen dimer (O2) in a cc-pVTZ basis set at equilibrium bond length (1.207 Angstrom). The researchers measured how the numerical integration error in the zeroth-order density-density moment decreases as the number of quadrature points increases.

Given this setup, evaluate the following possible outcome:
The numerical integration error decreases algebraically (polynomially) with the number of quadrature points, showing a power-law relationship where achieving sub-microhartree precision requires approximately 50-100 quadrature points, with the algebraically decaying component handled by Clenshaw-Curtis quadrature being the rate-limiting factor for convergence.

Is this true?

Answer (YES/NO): NO